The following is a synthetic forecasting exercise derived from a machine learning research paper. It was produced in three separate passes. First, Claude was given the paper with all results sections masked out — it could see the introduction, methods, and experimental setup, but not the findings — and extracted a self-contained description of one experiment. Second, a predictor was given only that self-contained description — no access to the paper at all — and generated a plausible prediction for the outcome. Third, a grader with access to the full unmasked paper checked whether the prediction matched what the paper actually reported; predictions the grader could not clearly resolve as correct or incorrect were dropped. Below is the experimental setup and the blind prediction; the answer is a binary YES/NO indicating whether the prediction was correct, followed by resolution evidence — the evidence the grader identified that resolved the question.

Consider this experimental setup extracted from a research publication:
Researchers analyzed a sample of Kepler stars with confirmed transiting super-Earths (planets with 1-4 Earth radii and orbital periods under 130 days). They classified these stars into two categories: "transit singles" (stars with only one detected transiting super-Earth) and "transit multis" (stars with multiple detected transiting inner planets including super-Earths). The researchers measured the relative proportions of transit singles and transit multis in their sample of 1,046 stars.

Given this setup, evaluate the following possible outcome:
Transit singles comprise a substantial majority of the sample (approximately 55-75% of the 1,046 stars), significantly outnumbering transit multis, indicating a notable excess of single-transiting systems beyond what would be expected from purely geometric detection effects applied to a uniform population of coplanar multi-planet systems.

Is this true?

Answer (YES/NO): YES